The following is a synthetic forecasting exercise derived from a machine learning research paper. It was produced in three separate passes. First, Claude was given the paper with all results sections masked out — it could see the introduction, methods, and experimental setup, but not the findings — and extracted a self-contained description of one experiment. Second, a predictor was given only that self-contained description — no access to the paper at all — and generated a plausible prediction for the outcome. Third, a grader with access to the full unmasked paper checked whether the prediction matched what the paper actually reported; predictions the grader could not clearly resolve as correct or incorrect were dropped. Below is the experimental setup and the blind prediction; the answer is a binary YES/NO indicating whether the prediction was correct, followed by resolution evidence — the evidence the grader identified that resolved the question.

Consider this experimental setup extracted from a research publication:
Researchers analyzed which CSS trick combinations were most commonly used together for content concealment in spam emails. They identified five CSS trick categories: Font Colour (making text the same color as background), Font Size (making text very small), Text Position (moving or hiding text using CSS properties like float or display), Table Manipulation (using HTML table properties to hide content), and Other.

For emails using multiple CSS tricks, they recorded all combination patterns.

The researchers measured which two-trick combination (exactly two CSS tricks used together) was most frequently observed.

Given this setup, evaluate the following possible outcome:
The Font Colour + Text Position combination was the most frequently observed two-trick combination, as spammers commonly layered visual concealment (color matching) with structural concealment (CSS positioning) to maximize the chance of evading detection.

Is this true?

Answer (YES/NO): NO